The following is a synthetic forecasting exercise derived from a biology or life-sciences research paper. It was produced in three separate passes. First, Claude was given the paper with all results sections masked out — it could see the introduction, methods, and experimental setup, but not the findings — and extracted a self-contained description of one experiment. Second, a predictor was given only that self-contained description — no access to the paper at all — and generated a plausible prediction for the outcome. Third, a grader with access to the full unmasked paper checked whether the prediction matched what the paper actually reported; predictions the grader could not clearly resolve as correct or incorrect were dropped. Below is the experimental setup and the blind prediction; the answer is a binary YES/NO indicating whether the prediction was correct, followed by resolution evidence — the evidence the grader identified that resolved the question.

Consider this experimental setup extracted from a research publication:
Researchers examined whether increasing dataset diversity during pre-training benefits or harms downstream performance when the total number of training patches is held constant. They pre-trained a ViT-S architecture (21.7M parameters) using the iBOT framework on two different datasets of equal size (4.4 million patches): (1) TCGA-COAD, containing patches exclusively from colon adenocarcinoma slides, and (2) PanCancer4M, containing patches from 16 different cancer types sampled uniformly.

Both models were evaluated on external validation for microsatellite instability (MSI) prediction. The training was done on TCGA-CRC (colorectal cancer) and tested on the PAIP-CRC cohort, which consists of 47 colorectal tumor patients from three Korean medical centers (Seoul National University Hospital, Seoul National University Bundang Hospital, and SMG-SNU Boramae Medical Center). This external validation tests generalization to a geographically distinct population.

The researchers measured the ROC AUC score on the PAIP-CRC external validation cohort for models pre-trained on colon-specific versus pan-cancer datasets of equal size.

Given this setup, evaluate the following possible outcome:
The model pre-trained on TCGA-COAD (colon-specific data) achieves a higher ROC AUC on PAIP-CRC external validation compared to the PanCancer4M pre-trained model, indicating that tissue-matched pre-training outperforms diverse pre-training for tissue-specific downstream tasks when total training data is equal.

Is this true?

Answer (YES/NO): YES